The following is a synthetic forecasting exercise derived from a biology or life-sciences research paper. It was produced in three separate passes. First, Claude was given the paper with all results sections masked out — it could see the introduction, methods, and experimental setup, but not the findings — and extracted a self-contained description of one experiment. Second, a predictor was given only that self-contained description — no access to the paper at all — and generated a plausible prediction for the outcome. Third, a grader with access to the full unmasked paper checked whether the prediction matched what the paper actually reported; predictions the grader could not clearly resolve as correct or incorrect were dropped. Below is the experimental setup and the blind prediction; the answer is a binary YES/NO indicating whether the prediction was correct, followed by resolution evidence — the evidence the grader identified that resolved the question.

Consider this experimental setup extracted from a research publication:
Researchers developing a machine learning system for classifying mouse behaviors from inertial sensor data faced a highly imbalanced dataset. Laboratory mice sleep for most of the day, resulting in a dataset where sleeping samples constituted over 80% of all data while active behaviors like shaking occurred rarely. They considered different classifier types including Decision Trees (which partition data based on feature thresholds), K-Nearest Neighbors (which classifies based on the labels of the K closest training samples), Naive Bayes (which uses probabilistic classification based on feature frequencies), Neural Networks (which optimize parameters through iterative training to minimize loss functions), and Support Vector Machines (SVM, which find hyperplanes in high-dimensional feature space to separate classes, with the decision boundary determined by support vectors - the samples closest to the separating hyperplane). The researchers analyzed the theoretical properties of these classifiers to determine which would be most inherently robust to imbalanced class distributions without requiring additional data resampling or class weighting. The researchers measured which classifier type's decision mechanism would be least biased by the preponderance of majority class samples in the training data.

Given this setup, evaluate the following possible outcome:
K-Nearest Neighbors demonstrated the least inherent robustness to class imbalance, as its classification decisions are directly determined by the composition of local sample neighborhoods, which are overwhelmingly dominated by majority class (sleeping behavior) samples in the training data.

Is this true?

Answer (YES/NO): NO